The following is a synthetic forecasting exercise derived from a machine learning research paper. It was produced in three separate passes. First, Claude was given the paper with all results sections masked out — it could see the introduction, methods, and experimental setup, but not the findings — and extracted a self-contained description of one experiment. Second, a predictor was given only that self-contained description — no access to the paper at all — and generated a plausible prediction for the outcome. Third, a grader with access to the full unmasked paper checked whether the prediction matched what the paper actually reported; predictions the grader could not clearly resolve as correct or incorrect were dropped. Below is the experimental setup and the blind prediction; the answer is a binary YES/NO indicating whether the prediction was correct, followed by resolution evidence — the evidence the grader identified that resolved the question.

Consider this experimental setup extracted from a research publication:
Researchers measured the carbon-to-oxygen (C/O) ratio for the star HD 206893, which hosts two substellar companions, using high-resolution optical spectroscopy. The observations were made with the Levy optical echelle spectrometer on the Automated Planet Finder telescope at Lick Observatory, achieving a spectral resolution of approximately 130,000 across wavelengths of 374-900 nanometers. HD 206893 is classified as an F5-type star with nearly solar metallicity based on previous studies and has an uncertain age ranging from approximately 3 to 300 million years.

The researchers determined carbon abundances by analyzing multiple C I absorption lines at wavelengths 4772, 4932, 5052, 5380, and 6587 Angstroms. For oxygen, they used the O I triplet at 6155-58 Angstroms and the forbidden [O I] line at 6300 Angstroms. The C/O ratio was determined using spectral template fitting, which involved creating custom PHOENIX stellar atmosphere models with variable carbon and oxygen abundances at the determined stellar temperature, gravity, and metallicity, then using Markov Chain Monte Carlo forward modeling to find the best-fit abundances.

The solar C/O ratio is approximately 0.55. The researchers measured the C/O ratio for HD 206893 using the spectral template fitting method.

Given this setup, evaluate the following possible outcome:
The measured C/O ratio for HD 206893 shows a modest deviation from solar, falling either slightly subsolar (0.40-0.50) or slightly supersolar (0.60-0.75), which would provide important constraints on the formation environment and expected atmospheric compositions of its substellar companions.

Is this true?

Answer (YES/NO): NO